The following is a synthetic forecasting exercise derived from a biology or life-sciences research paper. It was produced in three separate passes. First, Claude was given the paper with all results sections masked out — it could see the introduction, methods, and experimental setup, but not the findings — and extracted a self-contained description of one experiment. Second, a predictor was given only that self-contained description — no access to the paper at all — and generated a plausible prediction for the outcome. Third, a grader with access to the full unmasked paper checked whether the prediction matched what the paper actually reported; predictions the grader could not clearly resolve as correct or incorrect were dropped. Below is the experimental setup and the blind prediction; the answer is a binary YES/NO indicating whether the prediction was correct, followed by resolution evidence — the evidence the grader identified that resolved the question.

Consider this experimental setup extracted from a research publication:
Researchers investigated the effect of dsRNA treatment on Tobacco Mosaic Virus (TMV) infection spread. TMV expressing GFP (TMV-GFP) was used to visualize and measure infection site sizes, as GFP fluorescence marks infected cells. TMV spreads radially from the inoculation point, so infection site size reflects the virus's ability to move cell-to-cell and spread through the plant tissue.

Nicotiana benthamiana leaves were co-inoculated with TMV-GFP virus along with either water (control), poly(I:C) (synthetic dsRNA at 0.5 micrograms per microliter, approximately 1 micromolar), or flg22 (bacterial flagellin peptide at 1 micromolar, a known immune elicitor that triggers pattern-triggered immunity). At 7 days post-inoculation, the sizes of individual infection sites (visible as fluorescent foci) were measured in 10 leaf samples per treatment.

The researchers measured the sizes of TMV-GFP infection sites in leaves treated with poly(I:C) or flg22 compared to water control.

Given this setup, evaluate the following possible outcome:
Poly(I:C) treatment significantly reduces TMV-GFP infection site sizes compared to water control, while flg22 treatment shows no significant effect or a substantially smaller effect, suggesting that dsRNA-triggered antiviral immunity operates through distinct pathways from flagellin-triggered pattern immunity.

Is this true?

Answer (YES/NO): NO